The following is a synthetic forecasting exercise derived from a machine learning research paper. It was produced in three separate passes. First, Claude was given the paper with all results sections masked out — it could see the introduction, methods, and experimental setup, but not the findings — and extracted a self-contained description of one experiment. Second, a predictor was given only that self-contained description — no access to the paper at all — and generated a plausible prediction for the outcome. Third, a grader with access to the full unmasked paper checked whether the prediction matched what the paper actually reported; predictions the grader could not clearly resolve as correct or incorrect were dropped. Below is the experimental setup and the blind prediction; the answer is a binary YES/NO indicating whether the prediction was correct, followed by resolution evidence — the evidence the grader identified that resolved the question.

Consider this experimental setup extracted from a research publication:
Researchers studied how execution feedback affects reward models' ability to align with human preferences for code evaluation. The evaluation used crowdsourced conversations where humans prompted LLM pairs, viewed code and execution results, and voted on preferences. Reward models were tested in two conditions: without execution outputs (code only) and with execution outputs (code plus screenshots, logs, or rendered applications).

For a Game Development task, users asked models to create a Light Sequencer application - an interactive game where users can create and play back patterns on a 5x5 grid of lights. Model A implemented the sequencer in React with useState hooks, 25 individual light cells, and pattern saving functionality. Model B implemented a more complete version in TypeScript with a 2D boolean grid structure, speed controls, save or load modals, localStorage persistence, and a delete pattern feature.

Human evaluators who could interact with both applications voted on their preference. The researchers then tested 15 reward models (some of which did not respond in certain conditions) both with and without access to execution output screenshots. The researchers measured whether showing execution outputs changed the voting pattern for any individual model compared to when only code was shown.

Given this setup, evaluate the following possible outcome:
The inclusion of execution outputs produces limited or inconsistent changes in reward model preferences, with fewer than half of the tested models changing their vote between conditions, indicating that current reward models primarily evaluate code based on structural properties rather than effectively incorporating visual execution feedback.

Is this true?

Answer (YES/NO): NO